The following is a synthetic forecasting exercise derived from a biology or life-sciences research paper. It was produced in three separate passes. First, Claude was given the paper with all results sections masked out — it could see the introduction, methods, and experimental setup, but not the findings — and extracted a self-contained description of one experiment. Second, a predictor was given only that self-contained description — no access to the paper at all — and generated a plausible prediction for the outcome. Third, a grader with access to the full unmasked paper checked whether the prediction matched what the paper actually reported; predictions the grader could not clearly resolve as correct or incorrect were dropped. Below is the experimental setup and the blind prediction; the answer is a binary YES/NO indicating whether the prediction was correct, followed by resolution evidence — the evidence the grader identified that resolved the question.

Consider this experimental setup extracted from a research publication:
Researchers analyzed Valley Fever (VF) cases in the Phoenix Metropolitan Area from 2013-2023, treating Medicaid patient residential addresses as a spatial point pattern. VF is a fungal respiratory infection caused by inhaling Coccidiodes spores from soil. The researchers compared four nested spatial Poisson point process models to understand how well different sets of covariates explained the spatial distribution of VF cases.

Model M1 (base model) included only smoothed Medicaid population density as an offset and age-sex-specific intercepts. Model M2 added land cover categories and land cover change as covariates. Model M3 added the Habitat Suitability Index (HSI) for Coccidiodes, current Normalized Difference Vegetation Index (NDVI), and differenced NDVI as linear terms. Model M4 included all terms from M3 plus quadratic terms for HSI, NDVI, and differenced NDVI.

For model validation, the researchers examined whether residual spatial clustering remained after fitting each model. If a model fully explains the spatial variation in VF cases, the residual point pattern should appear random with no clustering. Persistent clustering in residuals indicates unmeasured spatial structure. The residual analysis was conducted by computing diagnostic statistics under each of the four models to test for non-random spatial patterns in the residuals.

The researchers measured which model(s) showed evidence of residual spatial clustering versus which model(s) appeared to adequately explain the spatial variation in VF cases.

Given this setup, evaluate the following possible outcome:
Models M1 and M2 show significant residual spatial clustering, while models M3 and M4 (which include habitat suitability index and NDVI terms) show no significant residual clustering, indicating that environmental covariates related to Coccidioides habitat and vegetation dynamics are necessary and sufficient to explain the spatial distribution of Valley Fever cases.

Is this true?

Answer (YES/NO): NO